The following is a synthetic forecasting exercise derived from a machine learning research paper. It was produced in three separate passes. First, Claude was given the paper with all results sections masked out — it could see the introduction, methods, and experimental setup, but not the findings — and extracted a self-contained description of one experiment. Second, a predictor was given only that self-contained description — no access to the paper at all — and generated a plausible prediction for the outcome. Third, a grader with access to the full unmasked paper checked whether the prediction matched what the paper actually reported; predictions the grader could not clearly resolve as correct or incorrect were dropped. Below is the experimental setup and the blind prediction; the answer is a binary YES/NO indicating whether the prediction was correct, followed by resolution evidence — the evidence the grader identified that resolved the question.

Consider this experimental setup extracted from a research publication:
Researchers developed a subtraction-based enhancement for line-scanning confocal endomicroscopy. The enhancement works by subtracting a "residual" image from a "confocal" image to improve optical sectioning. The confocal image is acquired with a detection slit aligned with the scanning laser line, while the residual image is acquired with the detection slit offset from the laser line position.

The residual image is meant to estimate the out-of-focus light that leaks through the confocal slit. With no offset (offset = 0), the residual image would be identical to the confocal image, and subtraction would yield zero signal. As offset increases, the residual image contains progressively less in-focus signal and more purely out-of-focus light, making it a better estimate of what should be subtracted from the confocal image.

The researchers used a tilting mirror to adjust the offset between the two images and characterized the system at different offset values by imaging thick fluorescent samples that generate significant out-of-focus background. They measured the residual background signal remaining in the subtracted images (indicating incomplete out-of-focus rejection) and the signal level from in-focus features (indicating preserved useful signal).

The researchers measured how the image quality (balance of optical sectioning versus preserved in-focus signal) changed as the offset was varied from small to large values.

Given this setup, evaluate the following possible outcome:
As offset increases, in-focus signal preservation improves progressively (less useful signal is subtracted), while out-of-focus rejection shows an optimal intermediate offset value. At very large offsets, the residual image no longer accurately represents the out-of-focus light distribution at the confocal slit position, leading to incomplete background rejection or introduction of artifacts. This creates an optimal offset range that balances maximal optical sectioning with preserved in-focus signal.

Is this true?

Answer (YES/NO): NO